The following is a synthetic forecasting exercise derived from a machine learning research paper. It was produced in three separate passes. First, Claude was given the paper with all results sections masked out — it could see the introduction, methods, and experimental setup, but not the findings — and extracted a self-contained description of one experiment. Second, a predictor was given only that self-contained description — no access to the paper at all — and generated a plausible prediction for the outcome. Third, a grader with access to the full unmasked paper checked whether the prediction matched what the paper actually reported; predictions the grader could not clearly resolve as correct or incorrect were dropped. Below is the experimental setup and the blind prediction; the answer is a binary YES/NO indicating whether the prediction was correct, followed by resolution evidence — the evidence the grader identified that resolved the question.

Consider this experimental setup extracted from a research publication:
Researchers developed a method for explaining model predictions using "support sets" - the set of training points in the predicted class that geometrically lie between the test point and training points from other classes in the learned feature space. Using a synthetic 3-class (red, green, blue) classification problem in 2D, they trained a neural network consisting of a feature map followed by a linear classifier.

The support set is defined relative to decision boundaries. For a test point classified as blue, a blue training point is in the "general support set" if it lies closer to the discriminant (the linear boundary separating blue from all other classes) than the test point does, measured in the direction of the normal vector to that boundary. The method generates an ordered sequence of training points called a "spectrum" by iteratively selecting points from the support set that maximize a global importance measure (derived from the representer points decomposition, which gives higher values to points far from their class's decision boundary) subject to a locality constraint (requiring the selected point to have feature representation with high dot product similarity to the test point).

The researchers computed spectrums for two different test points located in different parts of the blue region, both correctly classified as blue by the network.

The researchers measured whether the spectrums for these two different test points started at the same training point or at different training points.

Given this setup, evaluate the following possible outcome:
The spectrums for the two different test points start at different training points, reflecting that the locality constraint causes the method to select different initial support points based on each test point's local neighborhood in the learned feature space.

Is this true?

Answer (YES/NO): NO